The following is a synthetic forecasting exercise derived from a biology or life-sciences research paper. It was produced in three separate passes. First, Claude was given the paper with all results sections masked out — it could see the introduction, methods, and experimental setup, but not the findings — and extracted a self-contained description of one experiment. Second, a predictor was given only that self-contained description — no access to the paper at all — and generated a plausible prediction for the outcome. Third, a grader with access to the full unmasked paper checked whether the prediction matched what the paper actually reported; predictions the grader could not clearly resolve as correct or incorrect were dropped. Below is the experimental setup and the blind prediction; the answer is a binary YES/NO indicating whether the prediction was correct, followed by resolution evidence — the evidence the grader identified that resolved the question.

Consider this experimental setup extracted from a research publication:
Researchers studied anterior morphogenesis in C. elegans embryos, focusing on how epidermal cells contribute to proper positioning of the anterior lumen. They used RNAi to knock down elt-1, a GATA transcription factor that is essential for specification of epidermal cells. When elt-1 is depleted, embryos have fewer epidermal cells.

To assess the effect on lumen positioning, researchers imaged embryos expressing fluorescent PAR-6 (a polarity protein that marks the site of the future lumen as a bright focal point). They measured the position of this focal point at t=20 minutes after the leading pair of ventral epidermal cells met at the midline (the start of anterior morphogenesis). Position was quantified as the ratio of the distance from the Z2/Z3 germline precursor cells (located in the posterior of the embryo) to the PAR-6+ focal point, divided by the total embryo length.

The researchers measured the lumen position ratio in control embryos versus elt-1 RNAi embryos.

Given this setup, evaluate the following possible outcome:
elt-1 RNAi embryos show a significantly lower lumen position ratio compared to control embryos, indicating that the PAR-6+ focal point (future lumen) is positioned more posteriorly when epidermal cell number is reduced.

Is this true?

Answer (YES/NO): NO